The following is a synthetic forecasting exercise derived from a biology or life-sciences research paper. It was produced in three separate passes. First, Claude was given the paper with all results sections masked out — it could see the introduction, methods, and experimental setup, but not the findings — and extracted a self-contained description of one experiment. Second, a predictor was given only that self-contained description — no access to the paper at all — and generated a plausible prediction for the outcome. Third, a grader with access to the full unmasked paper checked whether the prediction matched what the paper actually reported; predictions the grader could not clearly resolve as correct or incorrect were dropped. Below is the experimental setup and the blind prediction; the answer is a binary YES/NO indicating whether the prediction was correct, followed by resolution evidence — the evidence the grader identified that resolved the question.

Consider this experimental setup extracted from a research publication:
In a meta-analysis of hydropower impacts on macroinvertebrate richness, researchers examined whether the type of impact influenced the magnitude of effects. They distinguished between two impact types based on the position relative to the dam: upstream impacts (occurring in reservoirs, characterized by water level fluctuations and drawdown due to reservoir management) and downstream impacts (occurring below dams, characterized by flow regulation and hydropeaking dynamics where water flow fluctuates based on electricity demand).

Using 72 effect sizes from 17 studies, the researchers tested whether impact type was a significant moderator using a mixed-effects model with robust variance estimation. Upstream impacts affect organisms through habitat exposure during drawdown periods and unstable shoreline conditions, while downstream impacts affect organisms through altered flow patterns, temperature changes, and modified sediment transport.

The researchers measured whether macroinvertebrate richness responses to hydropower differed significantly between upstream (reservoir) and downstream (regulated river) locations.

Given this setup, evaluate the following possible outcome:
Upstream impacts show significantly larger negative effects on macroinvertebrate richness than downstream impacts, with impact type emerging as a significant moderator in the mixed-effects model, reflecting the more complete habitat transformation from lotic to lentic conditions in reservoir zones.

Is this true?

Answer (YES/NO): NO